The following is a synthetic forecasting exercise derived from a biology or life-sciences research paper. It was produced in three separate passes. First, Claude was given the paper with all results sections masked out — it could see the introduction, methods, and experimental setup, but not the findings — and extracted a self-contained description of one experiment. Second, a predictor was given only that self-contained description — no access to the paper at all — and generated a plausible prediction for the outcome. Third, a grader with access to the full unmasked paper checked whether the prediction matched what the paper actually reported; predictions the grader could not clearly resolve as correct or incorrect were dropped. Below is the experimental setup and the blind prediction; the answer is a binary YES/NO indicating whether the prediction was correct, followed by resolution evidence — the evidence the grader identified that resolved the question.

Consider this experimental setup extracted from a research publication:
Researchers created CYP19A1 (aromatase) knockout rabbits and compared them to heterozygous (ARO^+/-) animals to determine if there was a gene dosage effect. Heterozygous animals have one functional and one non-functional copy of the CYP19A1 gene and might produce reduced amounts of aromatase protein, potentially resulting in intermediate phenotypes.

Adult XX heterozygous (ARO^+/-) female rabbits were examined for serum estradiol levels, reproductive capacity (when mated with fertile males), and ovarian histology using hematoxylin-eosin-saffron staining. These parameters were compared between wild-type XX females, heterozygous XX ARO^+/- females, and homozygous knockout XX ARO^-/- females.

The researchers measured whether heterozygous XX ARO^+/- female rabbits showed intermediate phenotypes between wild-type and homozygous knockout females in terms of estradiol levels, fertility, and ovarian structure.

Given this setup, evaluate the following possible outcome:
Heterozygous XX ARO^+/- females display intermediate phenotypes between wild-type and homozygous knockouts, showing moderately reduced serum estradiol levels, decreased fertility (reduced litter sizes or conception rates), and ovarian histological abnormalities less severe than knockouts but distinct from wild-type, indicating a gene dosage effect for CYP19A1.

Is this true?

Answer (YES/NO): NO